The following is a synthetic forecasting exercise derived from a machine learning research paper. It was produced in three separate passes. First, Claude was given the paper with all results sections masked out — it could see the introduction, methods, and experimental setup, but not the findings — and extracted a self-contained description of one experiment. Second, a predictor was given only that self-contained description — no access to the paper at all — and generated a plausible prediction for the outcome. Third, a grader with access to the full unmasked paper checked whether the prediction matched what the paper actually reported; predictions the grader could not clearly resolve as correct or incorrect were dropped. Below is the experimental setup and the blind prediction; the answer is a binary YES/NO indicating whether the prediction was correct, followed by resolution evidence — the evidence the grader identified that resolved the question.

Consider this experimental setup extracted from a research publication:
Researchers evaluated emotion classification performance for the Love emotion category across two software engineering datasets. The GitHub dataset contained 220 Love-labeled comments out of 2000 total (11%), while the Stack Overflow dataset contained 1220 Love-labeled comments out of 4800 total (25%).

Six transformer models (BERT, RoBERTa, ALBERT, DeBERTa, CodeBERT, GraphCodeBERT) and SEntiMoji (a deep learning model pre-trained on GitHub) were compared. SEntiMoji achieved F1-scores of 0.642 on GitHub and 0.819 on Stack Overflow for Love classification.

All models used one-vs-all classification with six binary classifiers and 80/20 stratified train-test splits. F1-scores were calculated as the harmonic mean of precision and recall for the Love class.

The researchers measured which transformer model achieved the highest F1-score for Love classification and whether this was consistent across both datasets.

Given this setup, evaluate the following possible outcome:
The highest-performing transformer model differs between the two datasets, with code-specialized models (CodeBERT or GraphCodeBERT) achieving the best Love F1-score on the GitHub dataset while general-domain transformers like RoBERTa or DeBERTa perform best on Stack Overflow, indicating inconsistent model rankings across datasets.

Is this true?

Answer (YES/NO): NO